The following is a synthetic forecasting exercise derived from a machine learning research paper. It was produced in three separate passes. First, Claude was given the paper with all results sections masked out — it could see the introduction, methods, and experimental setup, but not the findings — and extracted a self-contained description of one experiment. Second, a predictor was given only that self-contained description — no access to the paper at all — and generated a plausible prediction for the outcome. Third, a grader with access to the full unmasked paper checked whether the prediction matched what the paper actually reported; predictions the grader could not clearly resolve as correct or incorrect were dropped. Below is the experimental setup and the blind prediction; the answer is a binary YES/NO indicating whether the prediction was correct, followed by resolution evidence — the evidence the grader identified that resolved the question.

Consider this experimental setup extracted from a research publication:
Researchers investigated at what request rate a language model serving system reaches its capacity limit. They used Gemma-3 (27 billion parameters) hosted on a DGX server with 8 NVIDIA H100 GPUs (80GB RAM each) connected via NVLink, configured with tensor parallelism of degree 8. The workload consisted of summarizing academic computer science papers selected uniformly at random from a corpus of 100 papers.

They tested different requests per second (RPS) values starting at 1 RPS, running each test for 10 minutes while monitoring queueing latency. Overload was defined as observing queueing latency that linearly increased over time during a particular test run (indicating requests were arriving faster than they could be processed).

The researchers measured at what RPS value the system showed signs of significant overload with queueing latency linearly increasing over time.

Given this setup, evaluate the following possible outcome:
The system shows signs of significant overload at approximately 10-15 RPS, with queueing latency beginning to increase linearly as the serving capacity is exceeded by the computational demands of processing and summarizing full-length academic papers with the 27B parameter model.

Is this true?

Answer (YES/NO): NO